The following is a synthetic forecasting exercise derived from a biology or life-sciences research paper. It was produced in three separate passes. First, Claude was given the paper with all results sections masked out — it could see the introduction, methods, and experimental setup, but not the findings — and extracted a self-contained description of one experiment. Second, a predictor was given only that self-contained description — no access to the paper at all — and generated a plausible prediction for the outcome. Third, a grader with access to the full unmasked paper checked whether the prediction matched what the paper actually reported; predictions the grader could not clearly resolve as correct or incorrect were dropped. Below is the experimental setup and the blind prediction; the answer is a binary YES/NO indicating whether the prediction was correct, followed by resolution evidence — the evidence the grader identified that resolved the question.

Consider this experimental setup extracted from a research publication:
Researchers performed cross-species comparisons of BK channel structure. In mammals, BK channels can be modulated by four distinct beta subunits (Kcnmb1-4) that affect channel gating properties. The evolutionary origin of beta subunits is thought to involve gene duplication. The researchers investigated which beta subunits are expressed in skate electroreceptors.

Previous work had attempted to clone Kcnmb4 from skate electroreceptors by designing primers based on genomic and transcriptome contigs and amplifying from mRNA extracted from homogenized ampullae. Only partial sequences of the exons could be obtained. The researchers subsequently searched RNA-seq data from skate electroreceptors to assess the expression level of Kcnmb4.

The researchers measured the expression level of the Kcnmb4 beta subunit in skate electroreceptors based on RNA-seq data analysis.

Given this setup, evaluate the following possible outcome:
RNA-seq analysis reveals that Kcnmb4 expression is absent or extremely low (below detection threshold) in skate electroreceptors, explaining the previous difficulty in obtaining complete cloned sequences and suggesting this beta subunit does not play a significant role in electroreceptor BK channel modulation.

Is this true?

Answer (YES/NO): NO